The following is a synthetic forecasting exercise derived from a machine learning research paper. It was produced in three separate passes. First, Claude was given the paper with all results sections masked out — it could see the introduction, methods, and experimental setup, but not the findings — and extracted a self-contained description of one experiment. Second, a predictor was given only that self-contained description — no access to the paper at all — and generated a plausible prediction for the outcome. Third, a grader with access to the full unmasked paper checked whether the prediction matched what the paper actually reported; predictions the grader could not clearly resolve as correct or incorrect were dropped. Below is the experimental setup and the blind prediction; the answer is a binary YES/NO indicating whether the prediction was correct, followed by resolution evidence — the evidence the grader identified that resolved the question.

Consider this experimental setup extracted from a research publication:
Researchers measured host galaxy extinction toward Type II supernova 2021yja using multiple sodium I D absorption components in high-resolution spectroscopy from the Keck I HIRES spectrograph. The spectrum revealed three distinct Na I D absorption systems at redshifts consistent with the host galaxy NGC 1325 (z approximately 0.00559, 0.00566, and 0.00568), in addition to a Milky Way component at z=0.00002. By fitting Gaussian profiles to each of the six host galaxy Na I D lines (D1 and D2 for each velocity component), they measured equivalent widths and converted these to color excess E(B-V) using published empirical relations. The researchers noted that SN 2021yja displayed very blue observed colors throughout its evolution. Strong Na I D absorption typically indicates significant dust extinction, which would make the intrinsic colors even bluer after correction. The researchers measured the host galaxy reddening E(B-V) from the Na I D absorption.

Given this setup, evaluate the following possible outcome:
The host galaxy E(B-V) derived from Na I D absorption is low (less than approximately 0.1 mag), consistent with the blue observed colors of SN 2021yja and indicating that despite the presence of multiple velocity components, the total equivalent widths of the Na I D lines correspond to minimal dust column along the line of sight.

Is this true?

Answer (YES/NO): NO